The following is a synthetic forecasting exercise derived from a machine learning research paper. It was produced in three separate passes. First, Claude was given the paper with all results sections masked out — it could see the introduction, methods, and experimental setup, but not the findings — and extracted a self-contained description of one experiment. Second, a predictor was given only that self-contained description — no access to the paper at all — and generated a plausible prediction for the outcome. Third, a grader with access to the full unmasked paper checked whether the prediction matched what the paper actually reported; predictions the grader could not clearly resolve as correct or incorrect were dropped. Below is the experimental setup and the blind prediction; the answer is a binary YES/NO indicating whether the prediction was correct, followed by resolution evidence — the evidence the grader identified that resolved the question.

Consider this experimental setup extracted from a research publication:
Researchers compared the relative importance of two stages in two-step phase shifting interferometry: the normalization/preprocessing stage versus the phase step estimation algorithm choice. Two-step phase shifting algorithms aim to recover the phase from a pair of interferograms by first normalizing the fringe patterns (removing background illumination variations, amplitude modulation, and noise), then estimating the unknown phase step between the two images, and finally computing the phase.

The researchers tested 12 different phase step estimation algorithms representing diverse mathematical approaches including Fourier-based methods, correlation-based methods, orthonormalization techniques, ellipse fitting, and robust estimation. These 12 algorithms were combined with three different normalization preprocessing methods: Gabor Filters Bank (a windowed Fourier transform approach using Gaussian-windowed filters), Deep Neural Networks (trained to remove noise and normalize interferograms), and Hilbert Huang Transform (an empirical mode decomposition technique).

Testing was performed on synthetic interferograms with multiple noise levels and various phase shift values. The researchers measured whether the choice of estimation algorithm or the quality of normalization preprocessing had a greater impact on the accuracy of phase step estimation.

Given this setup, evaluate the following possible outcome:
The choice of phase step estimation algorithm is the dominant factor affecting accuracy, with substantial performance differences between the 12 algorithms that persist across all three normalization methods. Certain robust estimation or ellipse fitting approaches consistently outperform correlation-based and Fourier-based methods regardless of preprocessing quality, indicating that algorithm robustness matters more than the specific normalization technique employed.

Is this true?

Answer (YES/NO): NO